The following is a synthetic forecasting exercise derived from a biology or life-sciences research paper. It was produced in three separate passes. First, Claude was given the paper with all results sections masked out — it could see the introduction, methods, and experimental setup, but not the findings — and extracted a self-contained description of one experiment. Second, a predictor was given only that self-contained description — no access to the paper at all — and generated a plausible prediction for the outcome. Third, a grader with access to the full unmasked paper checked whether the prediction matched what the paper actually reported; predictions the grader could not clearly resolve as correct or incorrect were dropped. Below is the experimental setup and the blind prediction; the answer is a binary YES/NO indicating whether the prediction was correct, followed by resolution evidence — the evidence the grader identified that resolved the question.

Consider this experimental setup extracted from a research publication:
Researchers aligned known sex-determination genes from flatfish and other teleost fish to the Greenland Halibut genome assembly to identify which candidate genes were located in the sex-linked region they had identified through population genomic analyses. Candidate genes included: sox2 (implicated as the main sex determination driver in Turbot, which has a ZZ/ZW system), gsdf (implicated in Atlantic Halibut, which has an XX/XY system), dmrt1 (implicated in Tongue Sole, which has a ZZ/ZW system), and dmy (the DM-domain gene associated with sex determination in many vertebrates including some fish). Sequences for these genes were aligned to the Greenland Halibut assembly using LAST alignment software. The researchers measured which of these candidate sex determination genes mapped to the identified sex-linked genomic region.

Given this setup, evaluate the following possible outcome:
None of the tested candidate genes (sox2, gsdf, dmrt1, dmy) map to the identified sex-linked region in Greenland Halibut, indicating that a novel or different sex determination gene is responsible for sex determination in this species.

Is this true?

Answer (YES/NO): NO